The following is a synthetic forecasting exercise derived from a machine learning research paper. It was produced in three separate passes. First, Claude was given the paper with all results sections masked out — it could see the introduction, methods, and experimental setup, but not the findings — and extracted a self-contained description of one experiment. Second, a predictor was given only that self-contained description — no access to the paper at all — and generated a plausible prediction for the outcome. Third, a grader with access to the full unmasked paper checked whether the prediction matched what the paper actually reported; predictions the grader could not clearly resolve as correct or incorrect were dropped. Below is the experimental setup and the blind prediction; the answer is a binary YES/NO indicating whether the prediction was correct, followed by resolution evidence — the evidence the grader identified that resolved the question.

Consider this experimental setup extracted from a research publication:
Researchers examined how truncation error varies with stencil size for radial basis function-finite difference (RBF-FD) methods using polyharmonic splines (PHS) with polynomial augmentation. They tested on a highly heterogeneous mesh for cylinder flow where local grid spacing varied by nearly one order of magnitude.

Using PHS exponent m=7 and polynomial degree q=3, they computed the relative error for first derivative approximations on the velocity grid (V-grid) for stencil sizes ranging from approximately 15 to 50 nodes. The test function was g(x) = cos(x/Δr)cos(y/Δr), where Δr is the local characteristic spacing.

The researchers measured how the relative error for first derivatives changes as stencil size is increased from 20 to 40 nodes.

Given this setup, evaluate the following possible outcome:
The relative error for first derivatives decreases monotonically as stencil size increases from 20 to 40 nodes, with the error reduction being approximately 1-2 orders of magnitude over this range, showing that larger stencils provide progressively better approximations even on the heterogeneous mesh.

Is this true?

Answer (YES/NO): NO